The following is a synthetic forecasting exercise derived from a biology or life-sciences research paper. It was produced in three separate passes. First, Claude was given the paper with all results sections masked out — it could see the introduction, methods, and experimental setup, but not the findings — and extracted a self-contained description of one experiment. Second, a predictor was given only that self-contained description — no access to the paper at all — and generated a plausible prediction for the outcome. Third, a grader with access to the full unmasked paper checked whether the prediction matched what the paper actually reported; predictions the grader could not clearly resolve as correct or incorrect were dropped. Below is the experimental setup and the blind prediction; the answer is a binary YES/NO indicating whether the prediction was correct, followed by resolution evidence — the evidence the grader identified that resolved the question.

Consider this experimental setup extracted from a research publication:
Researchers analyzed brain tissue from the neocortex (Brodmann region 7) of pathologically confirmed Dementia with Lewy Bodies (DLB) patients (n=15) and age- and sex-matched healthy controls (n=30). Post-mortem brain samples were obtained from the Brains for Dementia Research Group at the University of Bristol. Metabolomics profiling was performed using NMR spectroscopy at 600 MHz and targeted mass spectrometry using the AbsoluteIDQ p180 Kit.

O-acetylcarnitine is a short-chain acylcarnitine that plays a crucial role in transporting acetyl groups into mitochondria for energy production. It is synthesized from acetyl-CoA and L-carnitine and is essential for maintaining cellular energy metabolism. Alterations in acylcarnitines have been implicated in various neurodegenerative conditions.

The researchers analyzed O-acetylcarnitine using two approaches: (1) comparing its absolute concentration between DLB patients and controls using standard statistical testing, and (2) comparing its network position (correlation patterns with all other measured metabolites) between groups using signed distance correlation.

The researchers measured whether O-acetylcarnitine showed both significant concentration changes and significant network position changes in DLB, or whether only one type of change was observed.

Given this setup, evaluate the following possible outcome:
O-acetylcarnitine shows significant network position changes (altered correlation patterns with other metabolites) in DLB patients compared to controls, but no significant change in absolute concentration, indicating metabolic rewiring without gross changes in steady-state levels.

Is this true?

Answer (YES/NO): YES